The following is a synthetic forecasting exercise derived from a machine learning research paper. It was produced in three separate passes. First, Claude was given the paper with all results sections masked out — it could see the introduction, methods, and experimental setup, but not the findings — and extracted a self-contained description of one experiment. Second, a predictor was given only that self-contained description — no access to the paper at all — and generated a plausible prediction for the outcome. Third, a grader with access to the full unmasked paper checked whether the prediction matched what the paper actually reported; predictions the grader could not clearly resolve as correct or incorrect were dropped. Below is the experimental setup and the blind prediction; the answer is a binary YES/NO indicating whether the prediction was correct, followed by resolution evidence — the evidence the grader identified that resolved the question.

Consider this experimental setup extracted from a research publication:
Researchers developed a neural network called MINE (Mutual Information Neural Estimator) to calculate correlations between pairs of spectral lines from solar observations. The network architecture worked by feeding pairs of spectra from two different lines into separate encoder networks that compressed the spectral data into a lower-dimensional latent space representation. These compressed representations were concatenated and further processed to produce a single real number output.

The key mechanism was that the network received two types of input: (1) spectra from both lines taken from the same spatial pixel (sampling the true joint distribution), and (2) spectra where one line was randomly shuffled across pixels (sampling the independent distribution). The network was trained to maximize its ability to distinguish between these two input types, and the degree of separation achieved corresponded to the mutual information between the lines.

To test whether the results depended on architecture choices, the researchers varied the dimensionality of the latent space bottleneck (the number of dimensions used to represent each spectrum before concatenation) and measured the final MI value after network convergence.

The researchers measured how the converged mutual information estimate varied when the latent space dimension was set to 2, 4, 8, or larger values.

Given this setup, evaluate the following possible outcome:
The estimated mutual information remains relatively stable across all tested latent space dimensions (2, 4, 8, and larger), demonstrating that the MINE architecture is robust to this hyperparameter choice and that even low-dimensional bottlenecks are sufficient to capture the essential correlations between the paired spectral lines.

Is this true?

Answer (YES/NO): NO